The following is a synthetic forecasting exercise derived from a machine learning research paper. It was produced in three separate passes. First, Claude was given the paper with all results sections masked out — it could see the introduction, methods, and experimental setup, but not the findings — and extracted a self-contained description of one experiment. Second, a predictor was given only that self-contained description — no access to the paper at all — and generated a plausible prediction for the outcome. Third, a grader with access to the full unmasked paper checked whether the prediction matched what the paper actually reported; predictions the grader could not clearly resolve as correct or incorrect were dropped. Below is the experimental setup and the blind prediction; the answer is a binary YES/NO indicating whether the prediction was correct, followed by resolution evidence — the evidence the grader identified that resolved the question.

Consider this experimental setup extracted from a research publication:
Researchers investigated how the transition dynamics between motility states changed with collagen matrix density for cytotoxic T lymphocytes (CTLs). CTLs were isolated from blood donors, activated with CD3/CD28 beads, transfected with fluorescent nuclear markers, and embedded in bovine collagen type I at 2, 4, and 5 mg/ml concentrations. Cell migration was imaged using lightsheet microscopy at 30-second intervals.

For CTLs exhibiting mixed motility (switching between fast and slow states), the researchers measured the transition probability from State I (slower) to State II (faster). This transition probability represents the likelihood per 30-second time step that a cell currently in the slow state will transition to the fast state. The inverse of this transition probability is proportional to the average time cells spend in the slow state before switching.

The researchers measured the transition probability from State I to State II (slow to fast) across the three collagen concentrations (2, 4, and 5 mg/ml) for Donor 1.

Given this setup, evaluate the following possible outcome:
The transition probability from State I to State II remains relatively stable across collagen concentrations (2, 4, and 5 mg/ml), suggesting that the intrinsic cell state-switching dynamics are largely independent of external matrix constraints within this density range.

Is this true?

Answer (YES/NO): NO